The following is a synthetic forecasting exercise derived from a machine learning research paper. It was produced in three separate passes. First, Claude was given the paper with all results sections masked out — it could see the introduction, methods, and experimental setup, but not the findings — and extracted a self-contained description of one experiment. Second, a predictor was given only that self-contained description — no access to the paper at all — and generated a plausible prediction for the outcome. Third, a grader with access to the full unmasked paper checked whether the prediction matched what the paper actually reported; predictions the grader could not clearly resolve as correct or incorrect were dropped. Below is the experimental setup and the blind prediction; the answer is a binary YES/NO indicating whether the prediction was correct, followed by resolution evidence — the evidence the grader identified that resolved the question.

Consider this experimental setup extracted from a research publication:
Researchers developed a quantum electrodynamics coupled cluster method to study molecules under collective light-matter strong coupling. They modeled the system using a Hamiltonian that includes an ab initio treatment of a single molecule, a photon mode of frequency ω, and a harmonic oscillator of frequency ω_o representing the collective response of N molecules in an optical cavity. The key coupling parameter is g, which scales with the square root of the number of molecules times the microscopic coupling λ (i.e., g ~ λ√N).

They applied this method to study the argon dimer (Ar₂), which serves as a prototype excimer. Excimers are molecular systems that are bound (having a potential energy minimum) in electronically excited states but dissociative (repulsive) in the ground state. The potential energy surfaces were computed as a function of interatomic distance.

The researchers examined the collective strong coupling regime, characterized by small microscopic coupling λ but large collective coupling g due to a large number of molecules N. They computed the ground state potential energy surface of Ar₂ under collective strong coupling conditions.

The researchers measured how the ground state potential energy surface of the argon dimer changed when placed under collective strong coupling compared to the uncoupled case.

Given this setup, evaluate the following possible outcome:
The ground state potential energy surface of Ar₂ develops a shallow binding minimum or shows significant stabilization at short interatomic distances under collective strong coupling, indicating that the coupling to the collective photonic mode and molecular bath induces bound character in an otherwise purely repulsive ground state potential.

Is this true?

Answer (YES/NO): NO